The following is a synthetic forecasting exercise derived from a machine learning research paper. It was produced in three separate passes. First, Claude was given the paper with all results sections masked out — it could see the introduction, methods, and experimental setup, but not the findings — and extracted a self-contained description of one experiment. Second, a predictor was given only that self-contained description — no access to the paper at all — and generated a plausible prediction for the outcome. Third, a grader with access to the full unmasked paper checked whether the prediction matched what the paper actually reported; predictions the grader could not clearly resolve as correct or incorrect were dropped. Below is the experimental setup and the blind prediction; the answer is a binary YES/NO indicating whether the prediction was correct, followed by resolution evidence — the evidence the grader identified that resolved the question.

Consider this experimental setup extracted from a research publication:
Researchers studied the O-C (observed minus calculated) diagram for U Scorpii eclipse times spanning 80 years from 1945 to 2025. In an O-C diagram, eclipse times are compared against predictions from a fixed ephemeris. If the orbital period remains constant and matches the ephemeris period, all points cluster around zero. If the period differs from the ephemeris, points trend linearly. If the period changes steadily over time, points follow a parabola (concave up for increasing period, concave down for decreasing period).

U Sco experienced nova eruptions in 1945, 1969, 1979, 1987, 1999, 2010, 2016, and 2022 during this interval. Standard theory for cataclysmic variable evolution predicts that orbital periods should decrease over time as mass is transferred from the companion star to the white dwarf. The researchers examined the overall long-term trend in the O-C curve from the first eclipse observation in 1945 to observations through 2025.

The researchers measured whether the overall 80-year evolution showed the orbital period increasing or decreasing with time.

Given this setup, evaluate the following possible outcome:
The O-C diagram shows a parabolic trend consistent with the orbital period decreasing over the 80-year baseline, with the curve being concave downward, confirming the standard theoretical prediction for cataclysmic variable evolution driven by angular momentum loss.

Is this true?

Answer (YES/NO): NO